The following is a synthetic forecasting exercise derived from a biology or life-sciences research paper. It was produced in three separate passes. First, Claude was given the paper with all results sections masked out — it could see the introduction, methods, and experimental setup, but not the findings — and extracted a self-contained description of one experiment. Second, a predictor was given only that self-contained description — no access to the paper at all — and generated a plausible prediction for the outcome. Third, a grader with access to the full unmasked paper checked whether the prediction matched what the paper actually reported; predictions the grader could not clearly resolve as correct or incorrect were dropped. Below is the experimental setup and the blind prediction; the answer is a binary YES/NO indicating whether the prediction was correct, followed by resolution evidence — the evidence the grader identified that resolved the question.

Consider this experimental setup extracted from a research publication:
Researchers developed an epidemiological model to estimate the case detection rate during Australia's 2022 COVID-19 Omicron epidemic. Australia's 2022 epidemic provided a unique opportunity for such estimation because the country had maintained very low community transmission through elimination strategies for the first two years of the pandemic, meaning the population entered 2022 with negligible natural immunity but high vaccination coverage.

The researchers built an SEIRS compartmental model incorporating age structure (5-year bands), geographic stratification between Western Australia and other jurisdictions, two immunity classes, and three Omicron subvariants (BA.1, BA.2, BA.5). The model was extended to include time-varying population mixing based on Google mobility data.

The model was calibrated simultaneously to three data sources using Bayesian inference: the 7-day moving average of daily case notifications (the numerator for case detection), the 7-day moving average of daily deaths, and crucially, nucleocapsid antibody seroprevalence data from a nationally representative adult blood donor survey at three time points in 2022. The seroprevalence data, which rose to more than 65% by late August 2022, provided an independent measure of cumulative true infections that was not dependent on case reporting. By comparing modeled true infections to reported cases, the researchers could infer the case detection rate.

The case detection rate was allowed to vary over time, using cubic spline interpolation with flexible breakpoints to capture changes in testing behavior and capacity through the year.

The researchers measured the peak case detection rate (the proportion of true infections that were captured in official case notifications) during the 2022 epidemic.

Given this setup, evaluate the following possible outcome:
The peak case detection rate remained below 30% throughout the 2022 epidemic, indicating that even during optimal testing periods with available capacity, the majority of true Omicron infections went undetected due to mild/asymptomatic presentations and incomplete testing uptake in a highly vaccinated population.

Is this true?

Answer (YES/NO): NO